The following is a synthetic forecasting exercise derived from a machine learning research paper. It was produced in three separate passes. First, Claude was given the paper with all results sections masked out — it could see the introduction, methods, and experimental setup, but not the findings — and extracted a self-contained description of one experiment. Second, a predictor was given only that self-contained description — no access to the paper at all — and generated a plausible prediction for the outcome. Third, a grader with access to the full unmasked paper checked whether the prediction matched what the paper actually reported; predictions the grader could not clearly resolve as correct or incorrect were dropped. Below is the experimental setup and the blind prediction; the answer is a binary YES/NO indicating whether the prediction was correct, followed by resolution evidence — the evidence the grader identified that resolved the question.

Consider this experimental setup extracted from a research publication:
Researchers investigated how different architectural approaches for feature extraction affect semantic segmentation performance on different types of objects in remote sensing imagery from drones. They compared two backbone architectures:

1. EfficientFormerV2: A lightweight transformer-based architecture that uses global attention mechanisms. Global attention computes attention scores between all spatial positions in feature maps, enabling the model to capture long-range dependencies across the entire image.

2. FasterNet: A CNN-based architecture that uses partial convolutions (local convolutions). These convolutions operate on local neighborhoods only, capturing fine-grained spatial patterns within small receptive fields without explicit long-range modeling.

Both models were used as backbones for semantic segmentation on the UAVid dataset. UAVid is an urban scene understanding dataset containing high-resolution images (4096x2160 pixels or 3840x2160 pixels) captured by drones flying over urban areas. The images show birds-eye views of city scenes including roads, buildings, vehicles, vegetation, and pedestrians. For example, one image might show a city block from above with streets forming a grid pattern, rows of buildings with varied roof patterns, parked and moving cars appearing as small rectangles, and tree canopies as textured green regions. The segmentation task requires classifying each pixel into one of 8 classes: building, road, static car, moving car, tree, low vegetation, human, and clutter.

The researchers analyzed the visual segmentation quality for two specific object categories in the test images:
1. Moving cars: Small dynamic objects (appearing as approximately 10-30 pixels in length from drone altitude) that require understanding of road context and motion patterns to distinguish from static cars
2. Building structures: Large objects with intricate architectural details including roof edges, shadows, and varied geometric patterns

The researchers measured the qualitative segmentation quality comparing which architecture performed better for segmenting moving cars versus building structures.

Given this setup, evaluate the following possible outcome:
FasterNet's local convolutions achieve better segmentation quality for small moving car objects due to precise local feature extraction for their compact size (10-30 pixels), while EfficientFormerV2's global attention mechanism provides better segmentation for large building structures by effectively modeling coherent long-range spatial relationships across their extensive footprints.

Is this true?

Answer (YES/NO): NO